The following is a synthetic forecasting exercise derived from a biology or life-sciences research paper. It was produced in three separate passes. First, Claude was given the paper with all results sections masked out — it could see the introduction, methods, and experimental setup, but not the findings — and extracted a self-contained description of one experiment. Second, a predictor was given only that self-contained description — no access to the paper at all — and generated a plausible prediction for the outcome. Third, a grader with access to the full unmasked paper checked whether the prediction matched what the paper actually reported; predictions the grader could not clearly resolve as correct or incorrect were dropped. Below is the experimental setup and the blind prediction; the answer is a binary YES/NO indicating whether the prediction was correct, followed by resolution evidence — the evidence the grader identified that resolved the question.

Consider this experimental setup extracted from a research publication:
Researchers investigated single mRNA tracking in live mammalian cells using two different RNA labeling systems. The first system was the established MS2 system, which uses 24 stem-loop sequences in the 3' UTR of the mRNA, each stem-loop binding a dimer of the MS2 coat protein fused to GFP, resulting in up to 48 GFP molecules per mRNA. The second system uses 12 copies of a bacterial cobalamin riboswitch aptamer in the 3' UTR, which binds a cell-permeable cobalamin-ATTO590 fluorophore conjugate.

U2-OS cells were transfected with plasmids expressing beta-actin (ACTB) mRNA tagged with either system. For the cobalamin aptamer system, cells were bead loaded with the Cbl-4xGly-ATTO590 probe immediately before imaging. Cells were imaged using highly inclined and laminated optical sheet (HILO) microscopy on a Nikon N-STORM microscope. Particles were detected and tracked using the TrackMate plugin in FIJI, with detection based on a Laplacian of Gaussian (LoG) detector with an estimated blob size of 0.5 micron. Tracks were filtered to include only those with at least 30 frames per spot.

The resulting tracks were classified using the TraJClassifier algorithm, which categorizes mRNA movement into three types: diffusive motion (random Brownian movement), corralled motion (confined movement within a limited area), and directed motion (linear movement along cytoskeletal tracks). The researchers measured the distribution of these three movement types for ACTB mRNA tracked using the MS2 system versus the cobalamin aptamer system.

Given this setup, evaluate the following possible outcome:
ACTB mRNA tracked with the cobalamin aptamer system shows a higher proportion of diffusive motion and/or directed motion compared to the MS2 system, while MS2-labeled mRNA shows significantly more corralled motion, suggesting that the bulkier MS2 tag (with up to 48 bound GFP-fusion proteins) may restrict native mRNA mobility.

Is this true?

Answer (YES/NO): NO